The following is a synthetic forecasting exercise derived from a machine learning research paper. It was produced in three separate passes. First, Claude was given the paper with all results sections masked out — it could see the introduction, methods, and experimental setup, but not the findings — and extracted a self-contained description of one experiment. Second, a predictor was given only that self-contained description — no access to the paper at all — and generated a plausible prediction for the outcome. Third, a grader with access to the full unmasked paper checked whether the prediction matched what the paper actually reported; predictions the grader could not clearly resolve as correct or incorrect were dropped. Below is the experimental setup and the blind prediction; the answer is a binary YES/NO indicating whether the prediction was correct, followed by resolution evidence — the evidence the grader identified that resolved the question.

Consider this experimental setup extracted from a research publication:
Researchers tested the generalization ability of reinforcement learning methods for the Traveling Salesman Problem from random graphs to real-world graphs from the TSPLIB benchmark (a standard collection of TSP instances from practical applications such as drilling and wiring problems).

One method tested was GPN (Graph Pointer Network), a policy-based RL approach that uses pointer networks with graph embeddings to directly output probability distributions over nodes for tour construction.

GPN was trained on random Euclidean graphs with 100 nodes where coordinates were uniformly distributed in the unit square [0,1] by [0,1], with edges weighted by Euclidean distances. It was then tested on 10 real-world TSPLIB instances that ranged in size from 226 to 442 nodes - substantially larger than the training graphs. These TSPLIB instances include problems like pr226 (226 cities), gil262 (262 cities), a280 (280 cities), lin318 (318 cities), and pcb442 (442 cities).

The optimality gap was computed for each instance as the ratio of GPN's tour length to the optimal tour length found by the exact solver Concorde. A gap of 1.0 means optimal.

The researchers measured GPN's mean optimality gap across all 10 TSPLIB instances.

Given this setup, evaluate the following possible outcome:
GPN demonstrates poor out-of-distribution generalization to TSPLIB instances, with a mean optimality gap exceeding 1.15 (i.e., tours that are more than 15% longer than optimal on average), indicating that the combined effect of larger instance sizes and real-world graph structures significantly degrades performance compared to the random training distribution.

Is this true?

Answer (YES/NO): YES